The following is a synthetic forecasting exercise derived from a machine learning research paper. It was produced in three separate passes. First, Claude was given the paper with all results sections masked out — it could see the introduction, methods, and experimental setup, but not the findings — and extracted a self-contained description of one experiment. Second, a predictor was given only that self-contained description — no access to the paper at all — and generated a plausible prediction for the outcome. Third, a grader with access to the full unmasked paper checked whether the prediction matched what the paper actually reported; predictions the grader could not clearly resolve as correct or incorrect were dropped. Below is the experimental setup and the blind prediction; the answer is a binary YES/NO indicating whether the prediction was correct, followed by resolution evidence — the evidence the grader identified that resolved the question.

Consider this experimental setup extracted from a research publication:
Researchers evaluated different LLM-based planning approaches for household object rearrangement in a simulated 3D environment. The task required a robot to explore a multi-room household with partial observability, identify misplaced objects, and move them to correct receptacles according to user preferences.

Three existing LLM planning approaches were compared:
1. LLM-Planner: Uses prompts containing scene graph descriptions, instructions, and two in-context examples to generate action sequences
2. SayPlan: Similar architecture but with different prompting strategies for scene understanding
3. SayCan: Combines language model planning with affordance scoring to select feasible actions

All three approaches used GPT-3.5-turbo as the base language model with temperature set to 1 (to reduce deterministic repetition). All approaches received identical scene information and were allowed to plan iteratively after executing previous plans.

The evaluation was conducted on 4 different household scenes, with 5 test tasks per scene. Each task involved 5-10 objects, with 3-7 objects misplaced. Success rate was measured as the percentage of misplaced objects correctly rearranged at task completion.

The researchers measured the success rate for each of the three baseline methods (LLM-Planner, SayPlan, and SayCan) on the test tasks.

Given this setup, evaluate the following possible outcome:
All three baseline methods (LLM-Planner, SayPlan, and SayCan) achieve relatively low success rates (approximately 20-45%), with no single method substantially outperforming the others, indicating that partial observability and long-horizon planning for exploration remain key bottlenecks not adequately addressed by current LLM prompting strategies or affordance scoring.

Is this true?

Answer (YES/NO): NO